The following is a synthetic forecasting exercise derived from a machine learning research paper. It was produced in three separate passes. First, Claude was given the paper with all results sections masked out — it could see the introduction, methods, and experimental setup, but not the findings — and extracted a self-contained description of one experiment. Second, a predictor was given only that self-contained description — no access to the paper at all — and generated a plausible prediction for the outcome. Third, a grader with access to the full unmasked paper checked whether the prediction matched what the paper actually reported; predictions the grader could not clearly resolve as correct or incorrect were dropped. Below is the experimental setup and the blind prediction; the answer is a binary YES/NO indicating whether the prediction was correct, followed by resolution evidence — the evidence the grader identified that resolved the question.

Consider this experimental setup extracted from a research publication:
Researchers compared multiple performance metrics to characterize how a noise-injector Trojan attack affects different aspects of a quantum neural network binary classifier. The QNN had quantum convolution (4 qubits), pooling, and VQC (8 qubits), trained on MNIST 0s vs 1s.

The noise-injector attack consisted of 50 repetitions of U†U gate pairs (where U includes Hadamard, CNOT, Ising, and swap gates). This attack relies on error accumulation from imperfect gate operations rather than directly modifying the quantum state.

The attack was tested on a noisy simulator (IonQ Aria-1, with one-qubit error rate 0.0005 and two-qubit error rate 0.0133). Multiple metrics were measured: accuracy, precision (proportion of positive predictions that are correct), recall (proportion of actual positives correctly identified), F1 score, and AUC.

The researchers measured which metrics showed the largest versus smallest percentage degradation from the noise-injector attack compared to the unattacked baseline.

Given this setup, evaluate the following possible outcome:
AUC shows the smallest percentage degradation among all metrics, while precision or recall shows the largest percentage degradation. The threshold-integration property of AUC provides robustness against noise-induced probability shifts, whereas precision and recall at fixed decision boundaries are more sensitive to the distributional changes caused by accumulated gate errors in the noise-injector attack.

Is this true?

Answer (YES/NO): NO